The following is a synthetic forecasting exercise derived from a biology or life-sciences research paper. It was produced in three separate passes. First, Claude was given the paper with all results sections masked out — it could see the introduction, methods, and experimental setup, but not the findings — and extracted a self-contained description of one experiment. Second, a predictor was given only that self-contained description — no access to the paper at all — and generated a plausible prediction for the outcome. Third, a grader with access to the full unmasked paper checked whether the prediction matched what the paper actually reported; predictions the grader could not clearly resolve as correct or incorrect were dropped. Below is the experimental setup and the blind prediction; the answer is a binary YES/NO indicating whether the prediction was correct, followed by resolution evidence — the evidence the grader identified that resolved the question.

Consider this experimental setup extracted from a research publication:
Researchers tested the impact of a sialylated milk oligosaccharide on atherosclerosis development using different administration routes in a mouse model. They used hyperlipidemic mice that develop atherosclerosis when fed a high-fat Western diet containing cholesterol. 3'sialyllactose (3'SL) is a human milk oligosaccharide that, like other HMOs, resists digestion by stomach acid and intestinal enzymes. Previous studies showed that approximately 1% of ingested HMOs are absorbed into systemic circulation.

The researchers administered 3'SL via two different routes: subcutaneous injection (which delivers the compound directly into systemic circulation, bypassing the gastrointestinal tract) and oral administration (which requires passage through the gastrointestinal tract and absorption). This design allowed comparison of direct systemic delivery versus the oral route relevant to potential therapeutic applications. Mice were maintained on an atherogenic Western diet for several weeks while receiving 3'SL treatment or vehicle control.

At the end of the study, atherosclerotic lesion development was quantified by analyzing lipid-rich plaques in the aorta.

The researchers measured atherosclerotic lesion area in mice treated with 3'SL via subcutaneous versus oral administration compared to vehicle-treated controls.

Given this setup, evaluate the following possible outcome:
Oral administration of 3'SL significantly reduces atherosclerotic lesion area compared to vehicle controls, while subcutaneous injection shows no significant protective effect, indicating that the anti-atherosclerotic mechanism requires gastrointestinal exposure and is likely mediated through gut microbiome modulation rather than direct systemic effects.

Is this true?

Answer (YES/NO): NO